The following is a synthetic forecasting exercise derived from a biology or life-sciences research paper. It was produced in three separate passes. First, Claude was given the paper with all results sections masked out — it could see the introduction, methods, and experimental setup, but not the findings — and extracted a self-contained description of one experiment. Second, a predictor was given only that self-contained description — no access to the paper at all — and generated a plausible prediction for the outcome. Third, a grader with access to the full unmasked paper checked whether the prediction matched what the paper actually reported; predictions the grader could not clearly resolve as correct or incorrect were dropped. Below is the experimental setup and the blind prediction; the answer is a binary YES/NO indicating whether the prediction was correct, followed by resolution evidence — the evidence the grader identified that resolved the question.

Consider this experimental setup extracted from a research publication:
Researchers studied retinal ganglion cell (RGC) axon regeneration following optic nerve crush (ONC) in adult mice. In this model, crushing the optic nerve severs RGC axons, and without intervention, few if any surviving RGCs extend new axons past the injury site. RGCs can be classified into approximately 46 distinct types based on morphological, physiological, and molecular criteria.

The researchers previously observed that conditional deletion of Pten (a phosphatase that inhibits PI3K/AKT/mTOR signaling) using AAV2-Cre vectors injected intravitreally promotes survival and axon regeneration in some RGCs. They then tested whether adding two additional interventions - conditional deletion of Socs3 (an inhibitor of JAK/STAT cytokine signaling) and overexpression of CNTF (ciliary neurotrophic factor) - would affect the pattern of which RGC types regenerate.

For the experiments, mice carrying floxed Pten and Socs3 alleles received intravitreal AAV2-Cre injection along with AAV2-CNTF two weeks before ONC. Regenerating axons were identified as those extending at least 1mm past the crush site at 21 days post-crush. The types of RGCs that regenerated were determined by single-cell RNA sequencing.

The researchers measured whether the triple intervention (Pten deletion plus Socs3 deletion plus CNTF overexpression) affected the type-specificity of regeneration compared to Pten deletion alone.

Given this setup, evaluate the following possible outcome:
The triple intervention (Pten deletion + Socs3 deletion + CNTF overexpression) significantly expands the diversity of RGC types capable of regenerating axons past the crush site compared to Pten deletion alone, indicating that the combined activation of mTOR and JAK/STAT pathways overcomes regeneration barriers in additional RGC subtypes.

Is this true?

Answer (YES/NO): YES